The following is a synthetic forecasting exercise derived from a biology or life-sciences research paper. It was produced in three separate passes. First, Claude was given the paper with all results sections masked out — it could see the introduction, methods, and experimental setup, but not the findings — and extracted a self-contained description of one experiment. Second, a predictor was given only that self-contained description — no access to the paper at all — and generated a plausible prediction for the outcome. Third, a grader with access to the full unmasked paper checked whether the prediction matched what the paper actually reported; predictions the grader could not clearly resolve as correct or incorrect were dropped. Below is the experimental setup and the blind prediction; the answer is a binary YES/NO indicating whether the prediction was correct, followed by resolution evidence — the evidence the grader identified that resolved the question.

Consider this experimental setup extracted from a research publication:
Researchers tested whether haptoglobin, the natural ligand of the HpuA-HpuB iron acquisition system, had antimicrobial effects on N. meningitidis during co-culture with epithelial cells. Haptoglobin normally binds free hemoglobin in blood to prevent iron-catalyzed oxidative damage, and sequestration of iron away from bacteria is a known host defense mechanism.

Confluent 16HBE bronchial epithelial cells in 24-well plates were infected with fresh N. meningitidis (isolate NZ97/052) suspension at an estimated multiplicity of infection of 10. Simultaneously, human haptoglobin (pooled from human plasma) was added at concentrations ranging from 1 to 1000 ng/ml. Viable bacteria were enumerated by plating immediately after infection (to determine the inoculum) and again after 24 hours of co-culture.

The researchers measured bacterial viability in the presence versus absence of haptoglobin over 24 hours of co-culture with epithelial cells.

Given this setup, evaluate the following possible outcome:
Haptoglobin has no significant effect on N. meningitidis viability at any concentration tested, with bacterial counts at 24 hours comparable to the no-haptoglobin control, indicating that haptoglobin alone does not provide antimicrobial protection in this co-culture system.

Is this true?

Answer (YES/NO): YES